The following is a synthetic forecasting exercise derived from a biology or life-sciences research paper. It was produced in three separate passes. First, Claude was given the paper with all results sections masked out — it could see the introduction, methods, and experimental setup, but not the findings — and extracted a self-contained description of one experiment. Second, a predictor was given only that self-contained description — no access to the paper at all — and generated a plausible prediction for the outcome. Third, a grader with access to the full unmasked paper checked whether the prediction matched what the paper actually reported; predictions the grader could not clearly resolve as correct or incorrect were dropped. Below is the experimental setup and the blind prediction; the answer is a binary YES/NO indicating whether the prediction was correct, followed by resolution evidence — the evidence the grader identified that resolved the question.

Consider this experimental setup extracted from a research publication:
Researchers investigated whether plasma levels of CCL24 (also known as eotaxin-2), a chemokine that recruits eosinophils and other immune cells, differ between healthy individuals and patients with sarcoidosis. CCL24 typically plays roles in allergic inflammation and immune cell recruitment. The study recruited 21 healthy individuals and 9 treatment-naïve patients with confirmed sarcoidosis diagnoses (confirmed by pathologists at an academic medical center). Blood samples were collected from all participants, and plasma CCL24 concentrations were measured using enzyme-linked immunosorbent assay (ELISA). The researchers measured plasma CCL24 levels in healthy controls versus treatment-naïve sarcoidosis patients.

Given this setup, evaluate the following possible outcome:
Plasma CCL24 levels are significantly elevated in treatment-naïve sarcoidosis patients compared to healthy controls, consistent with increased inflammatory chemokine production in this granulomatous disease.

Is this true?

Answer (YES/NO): NO